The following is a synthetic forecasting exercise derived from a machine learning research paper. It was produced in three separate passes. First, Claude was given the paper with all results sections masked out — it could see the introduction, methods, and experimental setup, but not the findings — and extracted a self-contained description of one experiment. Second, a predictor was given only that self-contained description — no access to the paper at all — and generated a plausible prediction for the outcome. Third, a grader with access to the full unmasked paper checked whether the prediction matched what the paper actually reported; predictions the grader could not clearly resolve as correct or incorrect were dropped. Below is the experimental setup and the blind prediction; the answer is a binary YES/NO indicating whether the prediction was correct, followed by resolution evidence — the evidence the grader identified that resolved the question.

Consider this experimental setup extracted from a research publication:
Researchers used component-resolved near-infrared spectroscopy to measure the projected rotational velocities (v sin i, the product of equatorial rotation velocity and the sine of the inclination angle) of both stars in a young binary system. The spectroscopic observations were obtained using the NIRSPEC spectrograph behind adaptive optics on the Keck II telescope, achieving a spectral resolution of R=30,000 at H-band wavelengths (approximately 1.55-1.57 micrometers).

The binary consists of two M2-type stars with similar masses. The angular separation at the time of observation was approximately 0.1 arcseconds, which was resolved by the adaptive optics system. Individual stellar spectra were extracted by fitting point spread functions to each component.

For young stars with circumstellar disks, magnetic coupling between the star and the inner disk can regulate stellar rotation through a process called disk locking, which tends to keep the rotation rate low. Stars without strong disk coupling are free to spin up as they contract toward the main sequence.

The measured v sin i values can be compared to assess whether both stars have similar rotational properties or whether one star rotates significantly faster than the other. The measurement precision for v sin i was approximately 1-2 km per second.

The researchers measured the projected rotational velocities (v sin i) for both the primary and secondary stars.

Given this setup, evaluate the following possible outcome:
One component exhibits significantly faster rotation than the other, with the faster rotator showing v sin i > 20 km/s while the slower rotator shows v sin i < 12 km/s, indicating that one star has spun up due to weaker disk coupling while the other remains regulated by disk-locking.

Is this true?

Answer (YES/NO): NO